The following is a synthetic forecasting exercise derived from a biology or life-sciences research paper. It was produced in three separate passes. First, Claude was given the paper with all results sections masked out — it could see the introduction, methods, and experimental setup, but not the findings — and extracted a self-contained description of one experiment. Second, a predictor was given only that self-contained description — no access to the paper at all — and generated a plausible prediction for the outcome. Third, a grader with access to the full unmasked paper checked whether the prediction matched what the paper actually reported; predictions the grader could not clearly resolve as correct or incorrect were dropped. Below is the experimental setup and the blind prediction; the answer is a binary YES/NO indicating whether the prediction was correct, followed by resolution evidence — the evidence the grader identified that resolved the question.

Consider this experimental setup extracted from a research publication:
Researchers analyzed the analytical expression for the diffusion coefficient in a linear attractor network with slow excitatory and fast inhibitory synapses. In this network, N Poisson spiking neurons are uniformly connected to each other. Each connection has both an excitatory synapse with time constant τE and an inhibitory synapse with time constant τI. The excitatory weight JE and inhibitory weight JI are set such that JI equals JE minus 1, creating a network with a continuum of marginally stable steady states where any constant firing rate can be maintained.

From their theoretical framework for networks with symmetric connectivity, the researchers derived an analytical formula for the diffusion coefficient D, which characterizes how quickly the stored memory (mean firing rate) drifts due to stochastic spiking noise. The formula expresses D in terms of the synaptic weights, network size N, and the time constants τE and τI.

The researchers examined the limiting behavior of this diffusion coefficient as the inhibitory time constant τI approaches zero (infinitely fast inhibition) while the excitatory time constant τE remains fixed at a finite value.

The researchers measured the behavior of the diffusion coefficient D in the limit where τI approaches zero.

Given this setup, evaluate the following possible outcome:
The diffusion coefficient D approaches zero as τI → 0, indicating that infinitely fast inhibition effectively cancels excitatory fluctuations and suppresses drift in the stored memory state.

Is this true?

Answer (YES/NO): NO